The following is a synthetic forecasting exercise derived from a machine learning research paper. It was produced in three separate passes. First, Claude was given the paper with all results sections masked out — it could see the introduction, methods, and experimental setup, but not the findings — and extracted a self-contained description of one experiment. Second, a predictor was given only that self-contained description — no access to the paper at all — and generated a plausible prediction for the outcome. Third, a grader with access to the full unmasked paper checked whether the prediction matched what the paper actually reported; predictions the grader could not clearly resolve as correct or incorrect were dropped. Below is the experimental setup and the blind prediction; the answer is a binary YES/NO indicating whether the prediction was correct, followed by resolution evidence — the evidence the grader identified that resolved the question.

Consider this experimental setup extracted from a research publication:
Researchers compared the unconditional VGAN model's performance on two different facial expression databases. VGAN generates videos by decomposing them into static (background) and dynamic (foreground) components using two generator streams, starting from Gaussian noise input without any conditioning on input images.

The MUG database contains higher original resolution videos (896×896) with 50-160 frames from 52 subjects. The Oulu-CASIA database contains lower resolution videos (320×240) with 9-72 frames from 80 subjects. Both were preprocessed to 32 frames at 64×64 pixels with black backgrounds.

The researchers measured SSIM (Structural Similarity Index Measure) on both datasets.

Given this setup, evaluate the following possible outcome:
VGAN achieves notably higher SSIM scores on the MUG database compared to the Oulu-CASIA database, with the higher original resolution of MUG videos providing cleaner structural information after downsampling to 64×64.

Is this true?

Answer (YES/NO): NO